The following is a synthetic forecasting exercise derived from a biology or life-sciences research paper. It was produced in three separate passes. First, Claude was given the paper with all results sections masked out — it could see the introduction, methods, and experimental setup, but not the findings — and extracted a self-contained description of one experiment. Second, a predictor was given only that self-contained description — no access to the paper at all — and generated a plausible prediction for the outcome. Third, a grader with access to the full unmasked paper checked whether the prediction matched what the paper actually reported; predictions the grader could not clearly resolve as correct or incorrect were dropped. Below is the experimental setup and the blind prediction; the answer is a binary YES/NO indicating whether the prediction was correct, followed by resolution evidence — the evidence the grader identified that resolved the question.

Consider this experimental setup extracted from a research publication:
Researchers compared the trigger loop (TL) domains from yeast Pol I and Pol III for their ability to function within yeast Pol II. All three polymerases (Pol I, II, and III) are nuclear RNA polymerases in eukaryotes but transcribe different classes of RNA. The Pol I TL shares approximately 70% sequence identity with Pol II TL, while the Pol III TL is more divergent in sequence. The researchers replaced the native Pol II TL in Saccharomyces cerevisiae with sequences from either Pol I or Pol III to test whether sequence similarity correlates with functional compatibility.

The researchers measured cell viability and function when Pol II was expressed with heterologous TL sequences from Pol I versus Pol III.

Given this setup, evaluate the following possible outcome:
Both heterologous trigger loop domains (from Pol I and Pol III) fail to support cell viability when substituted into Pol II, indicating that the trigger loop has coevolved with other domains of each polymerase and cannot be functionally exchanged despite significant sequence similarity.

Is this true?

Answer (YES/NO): NO